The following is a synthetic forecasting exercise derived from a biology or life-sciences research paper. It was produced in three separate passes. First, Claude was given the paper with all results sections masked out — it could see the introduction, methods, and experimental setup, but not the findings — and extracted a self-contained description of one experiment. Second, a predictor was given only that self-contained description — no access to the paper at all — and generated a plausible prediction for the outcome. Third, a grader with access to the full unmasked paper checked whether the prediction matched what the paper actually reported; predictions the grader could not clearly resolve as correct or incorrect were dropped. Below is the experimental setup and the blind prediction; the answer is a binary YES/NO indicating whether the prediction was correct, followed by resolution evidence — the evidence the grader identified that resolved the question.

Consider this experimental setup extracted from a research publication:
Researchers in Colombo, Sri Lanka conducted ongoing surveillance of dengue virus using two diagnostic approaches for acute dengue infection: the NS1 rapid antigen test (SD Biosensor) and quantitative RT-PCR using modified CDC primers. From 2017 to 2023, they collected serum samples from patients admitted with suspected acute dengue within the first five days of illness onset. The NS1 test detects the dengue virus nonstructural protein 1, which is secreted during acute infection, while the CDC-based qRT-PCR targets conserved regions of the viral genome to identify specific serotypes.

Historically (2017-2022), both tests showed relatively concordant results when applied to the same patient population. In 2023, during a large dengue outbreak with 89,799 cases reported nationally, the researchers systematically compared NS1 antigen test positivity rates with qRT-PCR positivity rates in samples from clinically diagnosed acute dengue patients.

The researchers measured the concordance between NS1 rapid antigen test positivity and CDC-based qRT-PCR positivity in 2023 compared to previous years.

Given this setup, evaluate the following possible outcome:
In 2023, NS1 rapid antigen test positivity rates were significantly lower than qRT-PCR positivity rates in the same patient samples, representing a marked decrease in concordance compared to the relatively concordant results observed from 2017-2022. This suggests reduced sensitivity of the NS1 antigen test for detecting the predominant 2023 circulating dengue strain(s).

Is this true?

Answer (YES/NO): NO